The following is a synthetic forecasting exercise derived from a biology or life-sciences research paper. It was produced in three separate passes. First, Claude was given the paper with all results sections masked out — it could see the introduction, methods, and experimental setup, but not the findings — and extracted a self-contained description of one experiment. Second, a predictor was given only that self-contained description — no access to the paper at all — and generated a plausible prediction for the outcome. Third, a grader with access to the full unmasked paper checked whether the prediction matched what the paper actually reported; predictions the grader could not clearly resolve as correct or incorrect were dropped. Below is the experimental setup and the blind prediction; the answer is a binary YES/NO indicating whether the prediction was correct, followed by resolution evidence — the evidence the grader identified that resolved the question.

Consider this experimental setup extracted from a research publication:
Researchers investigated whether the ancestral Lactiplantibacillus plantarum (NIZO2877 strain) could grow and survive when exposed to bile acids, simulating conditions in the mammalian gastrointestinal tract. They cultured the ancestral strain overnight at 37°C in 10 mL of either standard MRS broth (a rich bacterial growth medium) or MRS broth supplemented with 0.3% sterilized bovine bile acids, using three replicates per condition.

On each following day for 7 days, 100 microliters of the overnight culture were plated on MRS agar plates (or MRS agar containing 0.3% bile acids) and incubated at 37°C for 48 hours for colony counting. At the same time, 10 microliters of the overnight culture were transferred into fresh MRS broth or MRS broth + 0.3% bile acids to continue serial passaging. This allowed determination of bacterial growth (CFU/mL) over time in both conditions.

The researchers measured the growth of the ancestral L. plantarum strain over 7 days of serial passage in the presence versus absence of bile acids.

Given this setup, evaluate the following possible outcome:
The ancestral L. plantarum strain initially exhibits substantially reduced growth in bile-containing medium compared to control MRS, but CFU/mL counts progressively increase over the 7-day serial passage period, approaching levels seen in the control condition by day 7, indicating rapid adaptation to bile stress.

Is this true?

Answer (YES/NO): NO